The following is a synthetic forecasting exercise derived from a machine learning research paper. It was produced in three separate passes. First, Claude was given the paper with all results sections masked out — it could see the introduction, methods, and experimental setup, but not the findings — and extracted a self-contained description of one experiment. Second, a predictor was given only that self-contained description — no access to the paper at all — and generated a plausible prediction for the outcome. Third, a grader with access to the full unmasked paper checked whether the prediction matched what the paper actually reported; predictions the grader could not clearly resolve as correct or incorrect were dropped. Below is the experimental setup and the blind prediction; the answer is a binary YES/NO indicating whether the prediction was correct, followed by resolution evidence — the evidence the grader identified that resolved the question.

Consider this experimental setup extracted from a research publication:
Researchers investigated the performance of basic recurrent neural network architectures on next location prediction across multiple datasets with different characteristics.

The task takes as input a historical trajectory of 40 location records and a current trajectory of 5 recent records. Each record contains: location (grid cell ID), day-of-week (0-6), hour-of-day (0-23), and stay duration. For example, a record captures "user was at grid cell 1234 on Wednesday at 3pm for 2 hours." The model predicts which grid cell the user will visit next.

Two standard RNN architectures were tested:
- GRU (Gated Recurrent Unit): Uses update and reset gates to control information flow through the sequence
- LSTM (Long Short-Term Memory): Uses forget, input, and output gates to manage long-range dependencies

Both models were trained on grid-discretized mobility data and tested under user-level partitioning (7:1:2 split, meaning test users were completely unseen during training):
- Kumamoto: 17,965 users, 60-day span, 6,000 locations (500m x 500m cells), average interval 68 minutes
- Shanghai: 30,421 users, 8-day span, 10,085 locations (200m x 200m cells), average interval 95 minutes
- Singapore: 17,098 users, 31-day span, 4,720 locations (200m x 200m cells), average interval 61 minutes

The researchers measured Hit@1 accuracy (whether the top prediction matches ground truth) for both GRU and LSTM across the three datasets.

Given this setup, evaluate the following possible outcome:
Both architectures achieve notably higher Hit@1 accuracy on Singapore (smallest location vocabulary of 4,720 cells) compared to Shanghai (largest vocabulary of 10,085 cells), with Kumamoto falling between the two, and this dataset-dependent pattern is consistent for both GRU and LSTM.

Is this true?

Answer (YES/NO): NO